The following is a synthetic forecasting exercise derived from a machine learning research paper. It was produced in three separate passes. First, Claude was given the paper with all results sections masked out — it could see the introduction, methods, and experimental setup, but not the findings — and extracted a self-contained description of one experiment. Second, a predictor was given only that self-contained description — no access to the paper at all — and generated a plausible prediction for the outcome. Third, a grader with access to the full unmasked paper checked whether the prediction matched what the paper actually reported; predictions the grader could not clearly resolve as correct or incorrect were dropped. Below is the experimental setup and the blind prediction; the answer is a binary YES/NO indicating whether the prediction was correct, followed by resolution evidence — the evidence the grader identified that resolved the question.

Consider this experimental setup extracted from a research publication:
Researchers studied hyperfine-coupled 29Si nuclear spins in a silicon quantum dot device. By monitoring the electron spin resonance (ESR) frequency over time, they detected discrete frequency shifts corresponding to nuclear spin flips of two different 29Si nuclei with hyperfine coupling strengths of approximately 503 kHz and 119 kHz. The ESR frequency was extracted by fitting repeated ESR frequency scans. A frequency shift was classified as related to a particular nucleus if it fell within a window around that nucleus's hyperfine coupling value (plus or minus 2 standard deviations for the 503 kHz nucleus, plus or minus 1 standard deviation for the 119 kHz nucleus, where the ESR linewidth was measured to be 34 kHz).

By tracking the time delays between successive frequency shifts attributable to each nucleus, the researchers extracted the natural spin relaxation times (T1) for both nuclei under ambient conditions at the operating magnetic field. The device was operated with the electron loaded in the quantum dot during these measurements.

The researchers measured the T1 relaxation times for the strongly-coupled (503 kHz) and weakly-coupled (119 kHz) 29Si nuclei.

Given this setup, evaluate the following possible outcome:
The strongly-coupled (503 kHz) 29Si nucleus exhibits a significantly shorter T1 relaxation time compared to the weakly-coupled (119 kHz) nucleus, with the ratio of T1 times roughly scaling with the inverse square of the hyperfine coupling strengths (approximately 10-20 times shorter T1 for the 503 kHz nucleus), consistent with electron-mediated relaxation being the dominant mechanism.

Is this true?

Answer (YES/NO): NO